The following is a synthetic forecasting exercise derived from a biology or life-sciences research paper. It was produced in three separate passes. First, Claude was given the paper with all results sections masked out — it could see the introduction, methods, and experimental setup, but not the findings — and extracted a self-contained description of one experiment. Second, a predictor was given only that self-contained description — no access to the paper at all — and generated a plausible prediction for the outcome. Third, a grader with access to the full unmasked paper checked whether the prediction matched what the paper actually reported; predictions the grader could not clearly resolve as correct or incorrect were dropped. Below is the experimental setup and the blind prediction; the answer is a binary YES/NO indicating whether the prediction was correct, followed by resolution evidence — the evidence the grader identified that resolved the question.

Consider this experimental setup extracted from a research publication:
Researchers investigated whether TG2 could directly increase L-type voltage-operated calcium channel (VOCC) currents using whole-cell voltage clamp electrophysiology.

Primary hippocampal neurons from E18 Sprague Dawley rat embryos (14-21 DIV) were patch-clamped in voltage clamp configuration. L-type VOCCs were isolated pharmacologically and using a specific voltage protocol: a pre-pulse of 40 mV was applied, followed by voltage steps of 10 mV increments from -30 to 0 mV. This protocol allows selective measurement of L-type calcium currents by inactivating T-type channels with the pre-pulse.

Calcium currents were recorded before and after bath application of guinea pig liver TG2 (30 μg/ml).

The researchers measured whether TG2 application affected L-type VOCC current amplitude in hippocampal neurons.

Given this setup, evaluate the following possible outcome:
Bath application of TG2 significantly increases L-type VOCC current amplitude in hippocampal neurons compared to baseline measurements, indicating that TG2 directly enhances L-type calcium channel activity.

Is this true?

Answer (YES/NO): YES